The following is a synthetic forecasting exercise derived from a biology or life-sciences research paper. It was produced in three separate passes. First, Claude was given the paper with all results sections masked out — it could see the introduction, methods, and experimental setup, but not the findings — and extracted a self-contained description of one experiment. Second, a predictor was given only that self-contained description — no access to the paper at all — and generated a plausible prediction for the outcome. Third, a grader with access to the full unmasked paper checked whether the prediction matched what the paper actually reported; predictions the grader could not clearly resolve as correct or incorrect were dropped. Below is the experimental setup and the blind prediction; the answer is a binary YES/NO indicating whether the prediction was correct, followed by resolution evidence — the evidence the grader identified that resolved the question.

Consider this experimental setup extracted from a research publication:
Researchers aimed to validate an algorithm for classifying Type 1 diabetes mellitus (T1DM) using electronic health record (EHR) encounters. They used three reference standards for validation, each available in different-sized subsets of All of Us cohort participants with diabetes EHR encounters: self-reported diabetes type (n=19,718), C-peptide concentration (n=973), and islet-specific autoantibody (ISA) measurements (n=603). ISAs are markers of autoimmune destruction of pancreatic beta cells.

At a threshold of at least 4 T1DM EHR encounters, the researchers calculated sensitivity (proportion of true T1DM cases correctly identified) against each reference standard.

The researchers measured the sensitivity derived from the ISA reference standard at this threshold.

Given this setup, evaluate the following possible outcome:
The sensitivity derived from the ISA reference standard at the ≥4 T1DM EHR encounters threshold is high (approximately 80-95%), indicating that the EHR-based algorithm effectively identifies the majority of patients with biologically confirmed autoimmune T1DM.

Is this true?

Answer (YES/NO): NO